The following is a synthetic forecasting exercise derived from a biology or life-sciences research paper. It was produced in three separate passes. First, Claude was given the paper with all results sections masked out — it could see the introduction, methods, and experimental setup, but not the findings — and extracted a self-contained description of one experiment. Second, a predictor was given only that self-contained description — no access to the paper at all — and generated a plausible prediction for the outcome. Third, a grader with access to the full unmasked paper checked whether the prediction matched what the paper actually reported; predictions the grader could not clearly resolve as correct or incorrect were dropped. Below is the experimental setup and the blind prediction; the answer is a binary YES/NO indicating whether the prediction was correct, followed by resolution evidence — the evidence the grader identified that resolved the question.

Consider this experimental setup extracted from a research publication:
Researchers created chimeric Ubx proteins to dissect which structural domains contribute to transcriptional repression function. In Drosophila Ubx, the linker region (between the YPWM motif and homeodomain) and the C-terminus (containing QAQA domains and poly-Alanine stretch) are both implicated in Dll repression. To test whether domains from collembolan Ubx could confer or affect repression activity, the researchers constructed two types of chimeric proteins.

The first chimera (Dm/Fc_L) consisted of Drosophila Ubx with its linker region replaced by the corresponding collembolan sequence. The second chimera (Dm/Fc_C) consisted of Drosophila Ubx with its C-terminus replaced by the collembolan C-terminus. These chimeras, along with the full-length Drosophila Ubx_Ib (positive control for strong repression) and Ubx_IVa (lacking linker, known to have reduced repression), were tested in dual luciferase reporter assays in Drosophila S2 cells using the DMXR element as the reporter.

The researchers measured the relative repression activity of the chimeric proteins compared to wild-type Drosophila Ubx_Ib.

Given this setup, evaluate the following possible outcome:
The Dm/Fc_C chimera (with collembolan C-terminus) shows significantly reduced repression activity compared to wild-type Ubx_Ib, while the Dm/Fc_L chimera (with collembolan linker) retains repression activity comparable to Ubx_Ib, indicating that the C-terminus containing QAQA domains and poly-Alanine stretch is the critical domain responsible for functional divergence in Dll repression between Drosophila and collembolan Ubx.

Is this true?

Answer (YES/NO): NO